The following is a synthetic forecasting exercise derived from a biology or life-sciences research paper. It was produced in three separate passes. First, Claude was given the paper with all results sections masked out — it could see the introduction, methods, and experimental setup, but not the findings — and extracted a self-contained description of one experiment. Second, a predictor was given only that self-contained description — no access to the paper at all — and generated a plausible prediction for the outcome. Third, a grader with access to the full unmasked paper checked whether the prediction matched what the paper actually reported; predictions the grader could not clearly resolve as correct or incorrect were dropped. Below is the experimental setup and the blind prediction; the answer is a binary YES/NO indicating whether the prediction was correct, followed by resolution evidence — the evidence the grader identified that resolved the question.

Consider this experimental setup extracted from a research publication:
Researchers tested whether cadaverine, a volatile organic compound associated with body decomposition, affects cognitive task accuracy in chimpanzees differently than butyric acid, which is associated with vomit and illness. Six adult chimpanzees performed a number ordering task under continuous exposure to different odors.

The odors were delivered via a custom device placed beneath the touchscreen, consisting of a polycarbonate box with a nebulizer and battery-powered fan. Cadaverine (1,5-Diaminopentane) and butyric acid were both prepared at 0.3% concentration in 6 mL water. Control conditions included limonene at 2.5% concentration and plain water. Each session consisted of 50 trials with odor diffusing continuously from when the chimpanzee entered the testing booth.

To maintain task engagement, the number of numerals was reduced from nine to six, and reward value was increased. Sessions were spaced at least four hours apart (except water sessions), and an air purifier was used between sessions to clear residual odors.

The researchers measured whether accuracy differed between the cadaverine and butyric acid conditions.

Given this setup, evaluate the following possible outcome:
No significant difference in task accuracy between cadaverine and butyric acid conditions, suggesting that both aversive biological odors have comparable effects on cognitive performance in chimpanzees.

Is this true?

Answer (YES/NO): YES